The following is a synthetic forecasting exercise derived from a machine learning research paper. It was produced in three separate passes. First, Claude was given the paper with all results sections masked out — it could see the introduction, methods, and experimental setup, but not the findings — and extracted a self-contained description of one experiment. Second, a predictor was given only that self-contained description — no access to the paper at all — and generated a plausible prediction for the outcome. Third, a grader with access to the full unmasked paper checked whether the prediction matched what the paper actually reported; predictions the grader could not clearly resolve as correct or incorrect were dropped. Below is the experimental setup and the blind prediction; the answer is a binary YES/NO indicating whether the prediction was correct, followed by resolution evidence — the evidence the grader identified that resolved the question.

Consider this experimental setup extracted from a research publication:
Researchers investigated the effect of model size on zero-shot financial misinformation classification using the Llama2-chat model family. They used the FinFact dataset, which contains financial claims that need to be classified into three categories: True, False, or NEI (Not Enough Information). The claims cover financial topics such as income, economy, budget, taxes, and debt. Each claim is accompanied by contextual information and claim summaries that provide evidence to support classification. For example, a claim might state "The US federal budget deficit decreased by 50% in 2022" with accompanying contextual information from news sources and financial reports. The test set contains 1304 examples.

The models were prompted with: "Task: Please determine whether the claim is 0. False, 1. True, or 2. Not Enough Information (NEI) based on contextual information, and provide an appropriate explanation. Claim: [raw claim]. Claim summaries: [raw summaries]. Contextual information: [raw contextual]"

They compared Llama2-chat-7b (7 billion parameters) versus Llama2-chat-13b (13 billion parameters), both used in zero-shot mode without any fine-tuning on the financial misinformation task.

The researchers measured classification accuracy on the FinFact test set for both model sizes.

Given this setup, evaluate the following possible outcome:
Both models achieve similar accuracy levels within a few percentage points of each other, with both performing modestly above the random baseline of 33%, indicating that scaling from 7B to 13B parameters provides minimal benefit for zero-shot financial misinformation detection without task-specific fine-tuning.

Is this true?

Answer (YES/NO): NO